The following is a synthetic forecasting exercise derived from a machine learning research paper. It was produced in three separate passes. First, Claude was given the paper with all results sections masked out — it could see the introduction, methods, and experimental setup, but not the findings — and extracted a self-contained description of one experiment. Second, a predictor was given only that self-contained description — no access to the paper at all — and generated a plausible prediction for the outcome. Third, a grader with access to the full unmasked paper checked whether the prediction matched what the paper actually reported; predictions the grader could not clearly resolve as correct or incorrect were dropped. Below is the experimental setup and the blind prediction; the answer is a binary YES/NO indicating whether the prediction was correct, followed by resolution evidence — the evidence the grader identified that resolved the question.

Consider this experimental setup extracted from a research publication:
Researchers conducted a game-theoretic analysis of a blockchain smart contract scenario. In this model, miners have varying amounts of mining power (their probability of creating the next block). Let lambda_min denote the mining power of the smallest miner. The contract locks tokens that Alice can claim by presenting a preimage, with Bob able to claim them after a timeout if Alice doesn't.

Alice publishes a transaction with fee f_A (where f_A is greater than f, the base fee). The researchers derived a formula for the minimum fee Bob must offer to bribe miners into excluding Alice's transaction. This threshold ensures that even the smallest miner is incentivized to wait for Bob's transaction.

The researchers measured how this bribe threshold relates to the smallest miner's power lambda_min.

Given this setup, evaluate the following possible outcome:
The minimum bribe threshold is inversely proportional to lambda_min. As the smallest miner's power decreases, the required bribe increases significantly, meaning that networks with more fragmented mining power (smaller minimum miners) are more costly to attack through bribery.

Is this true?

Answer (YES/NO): YES